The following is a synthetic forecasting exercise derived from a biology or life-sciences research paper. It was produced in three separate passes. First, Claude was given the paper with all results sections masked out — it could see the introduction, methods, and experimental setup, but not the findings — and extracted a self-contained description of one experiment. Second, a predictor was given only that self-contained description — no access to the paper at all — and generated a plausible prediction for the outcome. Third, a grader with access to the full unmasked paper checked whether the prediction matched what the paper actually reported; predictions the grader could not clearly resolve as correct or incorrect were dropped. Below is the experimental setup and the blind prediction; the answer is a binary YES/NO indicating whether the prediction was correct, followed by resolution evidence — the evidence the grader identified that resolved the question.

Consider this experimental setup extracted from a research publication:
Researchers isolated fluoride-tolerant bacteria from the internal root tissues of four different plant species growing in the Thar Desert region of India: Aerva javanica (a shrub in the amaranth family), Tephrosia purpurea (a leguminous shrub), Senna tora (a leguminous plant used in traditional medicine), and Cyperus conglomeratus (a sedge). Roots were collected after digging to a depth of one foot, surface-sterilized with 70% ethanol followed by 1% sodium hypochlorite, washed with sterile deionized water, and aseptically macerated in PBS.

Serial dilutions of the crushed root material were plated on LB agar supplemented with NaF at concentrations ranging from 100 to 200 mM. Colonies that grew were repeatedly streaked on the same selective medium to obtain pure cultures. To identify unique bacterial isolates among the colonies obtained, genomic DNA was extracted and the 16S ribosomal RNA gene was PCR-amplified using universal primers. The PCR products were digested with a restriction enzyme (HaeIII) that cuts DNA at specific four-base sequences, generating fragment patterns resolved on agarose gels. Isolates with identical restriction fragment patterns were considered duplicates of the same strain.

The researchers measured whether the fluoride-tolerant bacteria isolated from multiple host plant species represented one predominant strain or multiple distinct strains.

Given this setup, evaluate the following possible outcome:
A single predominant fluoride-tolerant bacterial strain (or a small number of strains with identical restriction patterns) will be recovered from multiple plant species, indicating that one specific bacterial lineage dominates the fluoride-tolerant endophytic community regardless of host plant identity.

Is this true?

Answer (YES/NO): YES